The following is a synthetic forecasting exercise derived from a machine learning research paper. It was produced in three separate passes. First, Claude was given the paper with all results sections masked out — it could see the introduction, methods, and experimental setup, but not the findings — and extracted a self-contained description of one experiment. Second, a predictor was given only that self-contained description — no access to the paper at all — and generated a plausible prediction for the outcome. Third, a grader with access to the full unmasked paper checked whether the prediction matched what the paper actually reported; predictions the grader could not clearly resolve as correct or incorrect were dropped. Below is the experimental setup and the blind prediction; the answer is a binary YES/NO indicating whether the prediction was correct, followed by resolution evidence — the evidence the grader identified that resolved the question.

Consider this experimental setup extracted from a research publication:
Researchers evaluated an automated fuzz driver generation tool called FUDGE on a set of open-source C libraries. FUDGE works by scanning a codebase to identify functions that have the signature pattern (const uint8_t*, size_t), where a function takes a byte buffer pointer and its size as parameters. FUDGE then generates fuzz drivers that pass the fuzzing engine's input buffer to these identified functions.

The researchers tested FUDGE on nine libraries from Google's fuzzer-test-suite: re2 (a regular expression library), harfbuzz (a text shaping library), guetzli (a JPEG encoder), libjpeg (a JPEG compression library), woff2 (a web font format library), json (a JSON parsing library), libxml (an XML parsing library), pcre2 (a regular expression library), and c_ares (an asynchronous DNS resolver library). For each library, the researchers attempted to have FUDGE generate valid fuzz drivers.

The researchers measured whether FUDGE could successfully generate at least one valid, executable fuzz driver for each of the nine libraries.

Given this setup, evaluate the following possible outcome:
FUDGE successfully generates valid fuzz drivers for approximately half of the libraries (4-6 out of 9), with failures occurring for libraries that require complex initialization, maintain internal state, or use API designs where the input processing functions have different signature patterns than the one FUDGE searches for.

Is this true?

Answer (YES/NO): NO